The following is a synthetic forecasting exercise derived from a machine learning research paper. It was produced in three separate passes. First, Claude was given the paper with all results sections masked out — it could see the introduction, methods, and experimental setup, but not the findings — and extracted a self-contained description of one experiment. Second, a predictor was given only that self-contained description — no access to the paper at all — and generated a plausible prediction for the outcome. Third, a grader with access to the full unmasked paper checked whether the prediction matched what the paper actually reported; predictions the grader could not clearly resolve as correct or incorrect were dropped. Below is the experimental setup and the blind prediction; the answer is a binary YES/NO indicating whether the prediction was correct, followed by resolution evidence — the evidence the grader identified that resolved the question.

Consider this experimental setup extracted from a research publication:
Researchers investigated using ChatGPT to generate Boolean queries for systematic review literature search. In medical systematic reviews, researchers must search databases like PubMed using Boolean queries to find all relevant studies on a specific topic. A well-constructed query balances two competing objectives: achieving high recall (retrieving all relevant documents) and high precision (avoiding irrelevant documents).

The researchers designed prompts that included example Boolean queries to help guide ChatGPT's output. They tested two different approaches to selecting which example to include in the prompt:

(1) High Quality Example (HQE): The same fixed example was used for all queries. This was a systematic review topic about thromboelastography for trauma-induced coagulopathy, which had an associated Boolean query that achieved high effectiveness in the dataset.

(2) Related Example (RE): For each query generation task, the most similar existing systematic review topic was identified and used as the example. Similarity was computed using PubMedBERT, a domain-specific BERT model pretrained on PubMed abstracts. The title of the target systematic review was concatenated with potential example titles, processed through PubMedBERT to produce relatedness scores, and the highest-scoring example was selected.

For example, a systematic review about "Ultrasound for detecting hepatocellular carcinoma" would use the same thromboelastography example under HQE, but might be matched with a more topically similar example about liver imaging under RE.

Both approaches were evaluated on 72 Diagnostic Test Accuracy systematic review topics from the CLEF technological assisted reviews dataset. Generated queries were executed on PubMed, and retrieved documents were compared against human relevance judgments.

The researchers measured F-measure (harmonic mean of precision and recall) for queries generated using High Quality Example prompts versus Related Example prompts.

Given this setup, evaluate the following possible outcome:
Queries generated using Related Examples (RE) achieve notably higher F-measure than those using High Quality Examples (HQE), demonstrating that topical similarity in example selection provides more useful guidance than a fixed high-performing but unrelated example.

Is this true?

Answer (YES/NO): YES